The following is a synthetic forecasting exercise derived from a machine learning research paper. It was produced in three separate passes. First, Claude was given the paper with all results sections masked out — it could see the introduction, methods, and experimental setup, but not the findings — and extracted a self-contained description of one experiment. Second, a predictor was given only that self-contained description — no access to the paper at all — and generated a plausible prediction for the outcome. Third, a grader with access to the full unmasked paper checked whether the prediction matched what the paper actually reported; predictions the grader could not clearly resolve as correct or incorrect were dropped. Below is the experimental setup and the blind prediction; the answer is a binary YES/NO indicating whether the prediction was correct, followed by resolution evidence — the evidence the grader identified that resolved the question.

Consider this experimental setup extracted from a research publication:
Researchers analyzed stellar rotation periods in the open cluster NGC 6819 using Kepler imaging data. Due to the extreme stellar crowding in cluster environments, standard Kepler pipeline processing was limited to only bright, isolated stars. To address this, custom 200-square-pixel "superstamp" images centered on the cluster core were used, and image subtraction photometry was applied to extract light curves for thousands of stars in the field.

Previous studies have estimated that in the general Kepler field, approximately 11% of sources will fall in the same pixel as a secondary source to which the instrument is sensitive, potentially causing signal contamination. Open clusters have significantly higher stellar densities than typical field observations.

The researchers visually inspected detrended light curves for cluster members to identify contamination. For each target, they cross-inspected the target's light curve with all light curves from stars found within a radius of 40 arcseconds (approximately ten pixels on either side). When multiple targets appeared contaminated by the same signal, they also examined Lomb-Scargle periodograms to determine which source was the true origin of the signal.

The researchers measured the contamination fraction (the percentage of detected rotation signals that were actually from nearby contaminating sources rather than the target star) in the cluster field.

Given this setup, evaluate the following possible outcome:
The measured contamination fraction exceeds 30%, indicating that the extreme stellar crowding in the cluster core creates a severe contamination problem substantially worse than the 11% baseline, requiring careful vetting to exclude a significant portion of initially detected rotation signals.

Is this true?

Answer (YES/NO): NO